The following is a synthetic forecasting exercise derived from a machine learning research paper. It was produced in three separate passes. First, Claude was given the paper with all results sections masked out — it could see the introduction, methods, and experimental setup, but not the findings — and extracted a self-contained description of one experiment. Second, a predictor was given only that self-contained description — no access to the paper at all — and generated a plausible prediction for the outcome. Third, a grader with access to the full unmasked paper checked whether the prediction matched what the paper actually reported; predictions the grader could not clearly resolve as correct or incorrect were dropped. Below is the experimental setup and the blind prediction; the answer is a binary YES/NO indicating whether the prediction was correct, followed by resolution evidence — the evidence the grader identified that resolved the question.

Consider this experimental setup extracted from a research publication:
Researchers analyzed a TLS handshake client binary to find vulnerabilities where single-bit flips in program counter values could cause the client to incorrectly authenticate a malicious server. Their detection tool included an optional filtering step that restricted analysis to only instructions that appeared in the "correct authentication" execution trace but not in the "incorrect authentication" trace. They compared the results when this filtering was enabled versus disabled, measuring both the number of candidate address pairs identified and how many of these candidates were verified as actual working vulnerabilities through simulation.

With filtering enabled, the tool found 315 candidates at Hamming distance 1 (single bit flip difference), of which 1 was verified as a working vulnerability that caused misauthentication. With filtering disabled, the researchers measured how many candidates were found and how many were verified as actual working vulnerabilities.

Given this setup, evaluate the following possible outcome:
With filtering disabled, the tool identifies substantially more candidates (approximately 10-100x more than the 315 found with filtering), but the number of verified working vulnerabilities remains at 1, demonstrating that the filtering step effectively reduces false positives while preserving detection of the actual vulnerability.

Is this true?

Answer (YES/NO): NO